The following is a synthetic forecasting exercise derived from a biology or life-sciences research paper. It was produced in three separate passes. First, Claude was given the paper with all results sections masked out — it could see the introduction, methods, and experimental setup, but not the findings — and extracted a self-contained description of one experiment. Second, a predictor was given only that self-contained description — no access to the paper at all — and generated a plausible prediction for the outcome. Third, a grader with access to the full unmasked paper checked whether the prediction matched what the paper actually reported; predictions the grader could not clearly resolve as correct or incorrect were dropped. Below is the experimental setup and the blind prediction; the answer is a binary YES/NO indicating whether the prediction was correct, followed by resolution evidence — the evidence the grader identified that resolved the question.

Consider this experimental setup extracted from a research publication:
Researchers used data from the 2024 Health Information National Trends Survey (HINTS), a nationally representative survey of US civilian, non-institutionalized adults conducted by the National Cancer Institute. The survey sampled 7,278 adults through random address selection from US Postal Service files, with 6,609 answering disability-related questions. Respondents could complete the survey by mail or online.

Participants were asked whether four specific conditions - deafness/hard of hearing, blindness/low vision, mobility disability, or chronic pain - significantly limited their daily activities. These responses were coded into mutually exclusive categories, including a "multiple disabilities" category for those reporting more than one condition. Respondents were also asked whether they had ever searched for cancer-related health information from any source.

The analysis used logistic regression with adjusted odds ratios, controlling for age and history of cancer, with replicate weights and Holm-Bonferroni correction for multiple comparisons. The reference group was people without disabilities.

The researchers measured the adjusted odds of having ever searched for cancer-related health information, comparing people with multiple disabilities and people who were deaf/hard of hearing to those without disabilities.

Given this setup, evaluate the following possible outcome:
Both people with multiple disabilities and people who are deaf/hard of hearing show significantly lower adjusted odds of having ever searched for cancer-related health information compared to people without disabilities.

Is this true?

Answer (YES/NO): NO